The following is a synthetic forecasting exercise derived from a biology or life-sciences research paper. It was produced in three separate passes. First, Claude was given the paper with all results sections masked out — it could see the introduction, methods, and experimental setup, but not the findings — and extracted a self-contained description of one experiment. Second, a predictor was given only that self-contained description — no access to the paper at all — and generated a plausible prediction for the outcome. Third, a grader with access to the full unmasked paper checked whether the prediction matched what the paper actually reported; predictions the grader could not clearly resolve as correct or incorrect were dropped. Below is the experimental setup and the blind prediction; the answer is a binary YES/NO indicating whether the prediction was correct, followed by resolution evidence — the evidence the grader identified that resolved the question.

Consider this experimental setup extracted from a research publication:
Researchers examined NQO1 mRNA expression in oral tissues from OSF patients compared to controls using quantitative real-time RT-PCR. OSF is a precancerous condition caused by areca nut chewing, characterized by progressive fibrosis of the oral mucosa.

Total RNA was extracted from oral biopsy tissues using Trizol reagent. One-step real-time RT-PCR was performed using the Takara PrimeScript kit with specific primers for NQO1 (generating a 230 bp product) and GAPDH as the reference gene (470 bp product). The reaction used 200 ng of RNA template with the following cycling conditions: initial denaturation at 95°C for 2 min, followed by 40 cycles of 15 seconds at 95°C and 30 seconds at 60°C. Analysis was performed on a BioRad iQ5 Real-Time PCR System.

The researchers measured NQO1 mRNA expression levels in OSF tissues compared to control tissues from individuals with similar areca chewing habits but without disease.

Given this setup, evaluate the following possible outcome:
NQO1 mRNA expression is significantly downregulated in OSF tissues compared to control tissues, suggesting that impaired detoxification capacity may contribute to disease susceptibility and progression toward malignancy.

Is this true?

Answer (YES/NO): NO